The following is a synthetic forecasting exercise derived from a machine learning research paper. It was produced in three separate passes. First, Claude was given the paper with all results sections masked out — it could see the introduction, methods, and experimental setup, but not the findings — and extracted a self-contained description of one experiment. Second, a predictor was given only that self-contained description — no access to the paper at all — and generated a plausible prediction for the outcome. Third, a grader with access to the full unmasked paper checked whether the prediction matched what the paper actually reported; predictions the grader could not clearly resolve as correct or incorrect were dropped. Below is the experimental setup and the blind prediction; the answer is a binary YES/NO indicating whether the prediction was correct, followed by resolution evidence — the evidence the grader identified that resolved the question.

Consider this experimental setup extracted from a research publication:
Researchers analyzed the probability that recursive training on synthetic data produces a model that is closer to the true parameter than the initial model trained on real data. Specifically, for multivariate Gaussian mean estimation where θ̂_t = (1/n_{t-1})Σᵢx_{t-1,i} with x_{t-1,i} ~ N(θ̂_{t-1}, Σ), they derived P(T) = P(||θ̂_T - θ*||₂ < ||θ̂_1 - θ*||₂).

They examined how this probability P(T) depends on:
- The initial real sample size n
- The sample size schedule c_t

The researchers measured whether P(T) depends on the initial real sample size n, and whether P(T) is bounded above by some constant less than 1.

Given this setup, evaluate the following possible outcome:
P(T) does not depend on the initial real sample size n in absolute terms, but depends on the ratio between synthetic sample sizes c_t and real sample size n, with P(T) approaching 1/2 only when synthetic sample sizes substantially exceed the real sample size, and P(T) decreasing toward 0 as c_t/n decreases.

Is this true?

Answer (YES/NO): NO